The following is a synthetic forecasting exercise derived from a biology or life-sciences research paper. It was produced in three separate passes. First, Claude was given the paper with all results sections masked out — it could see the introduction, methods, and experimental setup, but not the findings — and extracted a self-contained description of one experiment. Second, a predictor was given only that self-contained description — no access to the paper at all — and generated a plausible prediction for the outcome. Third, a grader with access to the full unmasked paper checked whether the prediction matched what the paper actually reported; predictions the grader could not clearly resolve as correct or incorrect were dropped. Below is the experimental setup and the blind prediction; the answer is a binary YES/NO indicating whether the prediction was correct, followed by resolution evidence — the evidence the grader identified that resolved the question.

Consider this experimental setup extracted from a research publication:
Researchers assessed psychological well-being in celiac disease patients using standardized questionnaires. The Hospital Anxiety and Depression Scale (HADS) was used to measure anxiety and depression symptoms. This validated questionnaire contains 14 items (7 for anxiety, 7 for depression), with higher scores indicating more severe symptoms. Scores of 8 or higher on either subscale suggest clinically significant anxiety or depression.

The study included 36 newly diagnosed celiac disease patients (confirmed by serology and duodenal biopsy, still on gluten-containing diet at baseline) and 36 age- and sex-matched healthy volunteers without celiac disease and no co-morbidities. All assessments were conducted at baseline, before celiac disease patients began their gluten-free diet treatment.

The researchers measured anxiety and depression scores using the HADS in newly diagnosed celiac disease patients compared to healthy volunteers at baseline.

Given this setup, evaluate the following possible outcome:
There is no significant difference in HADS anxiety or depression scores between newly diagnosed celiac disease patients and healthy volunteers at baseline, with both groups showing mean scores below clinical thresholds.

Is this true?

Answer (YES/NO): NO